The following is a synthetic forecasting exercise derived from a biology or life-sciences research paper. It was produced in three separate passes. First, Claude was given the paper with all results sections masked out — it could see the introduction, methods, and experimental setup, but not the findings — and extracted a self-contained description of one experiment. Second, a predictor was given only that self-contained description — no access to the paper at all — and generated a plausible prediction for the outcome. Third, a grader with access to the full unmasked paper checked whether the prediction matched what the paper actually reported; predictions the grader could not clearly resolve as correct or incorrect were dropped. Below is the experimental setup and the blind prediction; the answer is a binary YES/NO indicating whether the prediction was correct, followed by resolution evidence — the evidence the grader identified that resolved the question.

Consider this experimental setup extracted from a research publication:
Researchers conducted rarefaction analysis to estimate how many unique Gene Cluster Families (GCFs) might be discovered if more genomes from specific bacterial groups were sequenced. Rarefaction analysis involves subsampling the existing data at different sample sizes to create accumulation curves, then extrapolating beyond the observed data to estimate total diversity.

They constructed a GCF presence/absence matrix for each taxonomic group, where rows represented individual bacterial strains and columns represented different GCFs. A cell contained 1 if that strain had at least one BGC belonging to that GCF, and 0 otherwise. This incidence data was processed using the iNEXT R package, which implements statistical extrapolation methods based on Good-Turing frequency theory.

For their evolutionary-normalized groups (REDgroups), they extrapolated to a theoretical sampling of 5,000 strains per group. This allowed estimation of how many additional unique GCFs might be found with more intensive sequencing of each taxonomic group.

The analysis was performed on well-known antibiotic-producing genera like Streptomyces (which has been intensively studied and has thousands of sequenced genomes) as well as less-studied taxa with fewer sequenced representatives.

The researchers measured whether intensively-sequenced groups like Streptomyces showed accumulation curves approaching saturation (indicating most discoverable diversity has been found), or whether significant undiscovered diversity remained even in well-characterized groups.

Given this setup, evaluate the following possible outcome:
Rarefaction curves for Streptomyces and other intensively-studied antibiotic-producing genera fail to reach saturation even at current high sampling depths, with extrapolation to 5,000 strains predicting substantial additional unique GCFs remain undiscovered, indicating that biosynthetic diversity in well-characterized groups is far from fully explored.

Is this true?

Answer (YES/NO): YES